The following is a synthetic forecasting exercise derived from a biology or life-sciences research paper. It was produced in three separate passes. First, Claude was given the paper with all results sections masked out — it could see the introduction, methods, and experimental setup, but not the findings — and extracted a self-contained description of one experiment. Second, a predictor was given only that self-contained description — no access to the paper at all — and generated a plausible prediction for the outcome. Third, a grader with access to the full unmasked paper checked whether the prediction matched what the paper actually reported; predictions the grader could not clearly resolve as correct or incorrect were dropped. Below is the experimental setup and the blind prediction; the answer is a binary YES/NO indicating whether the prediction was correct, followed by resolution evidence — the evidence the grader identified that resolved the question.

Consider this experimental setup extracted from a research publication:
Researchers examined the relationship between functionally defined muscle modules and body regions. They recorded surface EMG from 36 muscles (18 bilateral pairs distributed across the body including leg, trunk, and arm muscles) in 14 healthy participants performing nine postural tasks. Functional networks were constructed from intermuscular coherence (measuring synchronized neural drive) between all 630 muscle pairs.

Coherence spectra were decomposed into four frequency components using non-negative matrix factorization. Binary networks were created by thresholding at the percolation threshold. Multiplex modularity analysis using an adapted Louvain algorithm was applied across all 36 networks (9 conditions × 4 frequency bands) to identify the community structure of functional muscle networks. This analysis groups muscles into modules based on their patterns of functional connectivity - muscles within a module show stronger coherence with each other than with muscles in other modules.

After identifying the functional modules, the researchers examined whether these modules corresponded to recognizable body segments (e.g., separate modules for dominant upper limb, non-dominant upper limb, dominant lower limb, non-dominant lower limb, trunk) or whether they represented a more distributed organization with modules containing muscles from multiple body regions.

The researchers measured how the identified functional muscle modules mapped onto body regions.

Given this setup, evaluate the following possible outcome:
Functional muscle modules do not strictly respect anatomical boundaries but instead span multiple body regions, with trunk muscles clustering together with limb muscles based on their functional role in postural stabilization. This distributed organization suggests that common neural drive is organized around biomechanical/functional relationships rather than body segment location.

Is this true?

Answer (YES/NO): NO